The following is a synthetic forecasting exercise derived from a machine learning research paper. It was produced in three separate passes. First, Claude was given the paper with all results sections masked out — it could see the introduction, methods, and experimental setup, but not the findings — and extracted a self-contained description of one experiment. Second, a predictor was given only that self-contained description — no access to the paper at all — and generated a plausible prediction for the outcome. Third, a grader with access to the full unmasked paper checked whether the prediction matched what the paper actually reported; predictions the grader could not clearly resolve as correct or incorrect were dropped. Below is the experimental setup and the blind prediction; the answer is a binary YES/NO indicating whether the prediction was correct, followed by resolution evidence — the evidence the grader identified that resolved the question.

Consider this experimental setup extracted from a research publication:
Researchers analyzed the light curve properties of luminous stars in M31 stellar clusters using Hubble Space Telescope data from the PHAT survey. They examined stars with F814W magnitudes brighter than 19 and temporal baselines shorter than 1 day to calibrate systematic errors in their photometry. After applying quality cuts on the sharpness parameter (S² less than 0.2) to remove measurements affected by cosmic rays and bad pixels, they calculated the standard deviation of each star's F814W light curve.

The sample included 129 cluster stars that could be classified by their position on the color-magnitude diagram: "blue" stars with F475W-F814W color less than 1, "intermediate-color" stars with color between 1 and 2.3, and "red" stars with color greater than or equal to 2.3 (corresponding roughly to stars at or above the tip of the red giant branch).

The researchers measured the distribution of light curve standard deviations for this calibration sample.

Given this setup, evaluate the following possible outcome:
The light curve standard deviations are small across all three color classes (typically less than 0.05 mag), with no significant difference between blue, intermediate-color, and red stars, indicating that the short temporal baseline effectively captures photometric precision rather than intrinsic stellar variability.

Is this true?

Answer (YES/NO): NO